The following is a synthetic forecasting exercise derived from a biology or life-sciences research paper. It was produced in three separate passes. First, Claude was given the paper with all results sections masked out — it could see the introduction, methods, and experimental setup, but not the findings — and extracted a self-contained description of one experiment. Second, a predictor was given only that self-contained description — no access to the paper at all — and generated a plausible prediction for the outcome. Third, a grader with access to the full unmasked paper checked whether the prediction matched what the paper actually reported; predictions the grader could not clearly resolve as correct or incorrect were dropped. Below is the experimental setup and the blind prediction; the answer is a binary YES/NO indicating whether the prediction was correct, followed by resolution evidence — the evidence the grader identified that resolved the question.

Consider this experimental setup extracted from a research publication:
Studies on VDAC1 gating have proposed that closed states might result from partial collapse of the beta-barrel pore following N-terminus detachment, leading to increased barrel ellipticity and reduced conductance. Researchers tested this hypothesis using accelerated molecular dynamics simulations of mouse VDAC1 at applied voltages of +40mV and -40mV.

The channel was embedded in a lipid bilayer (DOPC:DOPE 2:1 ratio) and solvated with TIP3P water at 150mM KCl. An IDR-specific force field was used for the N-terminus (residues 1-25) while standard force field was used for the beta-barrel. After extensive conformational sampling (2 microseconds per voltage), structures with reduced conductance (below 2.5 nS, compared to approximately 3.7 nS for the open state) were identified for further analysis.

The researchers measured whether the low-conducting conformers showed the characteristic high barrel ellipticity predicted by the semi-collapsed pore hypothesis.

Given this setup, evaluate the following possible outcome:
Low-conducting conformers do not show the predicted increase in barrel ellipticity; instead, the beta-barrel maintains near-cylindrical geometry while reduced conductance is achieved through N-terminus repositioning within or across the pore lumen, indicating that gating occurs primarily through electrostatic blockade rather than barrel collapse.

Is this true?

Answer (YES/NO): NO